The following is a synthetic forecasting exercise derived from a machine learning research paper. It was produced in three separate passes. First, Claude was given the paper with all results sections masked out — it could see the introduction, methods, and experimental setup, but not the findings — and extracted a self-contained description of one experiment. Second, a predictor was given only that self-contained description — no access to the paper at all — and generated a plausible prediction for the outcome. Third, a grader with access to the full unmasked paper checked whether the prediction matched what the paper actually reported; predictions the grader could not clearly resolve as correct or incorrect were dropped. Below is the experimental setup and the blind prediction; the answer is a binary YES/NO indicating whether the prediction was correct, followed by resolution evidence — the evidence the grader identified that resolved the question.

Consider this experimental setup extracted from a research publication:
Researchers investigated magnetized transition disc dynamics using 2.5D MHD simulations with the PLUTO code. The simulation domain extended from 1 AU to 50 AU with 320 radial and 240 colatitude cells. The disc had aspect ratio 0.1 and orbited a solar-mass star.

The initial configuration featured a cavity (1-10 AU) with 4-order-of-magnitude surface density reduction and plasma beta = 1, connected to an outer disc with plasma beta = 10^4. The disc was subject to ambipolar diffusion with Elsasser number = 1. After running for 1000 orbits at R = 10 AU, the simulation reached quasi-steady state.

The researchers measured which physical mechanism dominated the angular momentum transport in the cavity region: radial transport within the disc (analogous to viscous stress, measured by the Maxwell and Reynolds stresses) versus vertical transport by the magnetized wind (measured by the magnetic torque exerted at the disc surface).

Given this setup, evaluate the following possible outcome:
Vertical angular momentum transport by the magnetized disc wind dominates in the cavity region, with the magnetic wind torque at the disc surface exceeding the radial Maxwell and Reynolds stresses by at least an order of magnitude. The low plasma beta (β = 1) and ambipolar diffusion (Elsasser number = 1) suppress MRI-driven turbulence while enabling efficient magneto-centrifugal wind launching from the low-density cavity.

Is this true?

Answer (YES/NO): NO